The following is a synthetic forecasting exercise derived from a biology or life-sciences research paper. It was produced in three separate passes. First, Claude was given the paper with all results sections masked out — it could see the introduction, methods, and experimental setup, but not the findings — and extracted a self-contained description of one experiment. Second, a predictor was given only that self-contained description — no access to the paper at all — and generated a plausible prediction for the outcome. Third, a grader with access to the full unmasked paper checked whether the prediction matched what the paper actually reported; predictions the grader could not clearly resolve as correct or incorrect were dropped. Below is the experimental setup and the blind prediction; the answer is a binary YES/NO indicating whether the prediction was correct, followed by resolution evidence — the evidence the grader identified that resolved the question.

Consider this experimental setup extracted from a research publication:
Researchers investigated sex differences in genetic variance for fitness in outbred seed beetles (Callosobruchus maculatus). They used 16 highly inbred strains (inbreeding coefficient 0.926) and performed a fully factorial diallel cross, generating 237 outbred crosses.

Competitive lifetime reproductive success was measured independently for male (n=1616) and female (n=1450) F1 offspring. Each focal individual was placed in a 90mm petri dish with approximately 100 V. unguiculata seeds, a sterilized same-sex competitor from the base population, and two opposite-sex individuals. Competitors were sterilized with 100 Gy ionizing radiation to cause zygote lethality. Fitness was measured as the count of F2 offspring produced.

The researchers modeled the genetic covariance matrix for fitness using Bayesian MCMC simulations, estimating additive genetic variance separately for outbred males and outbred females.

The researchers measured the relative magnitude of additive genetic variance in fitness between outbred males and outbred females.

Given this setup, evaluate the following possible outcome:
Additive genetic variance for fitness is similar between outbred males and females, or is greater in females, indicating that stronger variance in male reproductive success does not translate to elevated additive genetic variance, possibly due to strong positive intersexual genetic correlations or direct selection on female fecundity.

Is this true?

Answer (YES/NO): NO